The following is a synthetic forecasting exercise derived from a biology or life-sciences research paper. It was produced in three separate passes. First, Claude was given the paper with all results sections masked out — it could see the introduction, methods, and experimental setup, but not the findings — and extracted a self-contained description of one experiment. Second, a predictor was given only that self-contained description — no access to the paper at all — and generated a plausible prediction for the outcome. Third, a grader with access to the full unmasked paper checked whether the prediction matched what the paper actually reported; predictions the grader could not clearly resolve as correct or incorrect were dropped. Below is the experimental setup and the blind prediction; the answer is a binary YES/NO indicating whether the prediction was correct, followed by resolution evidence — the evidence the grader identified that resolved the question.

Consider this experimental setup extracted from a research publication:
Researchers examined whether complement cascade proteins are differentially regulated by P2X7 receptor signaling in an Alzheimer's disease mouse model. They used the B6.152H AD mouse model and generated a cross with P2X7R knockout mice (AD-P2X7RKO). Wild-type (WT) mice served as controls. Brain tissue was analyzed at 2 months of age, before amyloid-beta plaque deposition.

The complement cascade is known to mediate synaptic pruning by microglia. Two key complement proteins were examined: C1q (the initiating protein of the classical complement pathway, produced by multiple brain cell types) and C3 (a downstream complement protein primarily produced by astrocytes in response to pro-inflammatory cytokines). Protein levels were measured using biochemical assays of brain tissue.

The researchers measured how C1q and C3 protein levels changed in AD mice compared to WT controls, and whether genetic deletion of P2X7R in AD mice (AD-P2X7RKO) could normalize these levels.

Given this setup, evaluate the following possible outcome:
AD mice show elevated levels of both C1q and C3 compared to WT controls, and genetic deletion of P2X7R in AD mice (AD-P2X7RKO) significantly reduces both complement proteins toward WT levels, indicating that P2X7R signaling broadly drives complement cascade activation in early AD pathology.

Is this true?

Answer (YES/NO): NO